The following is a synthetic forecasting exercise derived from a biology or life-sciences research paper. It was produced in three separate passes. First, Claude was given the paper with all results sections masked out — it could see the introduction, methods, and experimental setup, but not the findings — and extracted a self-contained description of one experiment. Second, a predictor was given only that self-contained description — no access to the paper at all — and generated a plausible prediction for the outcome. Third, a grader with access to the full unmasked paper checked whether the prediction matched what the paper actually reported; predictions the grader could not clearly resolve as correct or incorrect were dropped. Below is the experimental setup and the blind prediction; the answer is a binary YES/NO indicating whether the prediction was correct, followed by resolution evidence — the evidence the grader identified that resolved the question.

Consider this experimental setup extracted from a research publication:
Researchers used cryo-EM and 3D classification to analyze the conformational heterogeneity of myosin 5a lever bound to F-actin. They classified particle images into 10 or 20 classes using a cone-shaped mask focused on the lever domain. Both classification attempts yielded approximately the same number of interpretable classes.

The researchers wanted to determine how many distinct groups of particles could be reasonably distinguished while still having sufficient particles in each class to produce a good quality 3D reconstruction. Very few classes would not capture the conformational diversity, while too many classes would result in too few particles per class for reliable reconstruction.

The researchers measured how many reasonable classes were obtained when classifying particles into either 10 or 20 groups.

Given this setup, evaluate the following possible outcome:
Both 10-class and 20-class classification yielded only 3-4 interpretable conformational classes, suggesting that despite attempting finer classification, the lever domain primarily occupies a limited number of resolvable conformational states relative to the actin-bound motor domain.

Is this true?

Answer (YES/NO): NO